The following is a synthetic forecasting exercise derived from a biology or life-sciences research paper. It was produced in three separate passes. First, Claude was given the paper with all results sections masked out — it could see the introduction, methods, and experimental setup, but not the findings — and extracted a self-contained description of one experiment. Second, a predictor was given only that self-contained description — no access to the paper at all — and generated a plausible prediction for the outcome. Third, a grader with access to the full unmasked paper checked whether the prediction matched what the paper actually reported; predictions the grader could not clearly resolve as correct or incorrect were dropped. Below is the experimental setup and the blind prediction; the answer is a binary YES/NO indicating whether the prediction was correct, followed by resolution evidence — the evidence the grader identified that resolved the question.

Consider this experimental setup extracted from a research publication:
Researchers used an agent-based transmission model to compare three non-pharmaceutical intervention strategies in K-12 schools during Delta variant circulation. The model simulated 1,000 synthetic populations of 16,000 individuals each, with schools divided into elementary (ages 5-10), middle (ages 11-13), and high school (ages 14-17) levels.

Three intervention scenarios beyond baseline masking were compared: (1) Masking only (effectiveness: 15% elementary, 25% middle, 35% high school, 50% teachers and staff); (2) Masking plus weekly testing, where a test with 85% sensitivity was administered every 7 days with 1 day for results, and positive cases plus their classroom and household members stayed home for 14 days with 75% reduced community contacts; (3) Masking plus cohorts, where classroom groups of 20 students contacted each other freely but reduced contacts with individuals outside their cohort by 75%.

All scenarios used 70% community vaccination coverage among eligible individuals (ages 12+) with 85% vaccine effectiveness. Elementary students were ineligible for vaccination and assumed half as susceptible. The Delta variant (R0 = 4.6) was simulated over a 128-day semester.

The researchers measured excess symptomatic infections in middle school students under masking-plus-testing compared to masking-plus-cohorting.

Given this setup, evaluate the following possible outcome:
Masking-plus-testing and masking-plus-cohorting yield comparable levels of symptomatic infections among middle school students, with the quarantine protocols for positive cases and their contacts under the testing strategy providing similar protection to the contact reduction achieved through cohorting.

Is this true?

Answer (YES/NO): NO